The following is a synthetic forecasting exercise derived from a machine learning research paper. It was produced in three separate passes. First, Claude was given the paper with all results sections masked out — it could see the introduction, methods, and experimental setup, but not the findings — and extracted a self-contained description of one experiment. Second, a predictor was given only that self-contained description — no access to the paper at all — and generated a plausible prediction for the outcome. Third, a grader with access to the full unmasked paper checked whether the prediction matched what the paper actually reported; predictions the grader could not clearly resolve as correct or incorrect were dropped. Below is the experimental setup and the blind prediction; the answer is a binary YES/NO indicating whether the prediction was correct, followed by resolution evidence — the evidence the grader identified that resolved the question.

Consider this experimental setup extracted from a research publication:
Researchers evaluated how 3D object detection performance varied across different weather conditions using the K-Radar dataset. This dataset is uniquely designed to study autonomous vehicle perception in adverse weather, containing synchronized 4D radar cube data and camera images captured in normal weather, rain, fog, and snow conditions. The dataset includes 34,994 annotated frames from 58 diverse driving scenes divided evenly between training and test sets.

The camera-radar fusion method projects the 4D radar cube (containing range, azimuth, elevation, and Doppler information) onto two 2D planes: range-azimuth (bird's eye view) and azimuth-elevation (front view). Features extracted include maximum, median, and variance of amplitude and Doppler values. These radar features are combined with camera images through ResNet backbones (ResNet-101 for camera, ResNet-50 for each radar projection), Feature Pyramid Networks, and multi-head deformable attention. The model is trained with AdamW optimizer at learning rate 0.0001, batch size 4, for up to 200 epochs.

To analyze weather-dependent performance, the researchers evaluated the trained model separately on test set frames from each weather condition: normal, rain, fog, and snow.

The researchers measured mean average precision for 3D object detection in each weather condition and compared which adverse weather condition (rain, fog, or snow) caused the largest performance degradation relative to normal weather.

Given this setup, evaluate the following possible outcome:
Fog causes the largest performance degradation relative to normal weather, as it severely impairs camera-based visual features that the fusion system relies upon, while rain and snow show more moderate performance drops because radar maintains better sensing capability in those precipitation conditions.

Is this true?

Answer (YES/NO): NO